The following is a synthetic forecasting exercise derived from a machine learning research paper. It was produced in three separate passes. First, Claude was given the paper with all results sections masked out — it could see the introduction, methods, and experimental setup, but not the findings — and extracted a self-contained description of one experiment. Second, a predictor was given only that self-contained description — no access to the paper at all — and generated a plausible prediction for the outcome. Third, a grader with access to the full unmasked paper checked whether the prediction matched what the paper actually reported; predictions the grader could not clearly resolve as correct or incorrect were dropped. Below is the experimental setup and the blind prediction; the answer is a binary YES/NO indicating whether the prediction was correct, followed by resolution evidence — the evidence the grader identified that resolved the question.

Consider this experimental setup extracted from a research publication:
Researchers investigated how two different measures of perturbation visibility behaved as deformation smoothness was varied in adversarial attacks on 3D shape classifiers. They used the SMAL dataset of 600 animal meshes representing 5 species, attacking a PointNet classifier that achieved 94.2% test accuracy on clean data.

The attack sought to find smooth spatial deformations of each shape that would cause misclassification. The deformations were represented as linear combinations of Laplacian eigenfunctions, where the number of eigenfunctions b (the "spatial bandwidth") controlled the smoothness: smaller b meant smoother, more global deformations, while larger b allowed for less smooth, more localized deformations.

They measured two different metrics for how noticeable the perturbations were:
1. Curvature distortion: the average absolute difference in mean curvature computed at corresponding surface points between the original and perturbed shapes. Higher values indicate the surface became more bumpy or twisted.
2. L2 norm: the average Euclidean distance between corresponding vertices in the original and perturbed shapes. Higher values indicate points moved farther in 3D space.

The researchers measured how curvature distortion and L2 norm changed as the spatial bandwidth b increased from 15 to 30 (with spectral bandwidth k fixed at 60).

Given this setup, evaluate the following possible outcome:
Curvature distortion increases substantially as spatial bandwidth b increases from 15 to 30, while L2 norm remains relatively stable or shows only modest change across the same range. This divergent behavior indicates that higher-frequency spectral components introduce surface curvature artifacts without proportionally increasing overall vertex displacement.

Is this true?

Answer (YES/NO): NO